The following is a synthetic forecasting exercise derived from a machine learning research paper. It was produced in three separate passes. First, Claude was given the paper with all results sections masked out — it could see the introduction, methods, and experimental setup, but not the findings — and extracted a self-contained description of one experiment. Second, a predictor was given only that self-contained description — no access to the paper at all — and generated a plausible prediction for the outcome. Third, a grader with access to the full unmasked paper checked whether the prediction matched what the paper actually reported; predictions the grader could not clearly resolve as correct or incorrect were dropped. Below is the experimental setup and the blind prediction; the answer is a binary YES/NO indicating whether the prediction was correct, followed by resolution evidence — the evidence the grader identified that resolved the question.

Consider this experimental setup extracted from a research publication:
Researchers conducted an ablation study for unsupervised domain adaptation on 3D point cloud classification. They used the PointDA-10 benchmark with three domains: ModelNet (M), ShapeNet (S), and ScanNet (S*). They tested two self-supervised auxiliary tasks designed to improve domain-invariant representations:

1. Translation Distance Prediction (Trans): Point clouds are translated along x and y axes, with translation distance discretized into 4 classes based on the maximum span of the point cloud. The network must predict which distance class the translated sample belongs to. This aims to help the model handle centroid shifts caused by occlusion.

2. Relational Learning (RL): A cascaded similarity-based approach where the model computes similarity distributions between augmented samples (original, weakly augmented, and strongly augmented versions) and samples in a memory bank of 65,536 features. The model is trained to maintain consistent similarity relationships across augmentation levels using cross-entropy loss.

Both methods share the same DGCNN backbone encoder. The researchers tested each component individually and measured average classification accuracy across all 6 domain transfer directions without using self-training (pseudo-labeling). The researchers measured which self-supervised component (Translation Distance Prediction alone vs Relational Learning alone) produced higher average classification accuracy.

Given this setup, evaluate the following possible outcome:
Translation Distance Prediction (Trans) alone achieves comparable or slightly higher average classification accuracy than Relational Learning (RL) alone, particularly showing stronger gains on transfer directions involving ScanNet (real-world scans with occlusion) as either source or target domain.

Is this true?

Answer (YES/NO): NO